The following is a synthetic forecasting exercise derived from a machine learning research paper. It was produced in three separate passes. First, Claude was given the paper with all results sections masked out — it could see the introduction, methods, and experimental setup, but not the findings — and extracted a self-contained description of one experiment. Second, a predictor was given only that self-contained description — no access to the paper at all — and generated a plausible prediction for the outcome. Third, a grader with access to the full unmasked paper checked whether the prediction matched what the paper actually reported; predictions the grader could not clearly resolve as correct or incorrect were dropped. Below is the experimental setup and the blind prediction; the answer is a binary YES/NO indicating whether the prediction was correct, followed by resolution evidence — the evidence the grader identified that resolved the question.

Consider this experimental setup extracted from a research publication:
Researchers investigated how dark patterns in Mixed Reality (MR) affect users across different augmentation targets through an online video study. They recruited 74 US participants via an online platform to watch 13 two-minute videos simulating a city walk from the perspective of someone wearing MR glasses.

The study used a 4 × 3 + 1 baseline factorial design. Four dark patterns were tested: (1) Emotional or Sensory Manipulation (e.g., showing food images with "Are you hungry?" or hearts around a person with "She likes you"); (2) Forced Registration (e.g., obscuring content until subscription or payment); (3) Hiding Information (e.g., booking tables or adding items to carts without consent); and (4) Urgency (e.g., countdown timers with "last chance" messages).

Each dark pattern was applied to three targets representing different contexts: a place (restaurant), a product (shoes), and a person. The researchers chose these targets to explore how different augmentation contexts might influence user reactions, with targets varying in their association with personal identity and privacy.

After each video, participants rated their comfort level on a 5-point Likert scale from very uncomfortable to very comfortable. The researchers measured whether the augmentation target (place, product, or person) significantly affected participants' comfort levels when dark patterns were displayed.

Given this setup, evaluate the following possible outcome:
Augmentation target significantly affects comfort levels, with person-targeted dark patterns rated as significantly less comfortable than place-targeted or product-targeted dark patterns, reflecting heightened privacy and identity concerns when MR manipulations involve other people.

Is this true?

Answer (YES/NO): NO